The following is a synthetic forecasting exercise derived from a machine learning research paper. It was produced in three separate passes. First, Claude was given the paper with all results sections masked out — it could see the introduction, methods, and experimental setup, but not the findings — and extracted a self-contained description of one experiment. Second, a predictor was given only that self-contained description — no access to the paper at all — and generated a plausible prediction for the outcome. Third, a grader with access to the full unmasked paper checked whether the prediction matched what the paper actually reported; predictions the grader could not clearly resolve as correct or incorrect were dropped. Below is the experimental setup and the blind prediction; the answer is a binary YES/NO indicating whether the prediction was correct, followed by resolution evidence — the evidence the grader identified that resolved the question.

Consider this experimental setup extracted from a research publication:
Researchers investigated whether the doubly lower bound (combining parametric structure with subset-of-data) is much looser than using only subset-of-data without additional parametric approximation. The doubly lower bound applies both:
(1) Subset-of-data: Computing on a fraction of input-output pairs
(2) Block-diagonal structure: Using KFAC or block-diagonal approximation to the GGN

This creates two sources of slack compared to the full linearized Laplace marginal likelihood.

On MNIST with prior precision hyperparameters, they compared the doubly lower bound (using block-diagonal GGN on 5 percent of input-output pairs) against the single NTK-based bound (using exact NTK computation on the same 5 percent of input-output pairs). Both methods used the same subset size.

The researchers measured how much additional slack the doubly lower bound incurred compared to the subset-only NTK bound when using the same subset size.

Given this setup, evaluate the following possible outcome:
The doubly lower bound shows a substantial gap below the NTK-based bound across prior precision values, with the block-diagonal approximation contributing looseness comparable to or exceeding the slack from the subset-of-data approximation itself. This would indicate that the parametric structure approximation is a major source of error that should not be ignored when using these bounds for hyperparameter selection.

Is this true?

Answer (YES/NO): NO